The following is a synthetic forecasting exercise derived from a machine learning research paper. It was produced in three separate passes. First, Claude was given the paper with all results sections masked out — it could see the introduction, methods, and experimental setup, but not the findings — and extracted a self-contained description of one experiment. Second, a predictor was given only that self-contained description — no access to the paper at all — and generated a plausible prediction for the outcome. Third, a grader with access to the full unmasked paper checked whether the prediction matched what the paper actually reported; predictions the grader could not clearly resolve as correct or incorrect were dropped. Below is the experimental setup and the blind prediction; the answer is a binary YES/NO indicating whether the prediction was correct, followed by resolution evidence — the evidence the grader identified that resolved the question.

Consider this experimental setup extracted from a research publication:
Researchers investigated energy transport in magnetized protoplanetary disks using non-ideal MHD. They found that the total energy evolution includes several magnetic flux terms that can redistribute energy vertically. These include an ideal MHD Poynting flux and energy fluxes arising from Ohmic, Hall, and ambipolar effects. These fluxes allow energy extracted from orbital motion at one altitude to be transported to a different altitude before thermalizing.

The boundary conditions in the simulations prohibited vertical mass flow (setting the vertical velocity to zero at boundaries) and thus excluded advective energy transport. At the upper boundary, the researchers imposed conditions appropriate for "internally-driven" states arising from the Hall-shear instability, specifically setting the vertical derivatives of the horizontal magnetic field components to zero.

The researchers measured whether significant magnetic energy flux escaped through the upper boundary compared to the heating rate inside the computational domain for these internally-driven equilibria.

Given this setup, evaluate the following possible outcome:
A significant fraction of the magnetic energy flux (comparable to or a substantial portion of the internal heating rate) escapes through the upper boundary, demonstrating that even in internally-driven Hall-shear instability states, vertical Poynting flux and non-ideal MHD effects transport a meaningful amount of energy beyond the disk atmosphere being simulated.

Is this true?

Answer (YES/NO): NO